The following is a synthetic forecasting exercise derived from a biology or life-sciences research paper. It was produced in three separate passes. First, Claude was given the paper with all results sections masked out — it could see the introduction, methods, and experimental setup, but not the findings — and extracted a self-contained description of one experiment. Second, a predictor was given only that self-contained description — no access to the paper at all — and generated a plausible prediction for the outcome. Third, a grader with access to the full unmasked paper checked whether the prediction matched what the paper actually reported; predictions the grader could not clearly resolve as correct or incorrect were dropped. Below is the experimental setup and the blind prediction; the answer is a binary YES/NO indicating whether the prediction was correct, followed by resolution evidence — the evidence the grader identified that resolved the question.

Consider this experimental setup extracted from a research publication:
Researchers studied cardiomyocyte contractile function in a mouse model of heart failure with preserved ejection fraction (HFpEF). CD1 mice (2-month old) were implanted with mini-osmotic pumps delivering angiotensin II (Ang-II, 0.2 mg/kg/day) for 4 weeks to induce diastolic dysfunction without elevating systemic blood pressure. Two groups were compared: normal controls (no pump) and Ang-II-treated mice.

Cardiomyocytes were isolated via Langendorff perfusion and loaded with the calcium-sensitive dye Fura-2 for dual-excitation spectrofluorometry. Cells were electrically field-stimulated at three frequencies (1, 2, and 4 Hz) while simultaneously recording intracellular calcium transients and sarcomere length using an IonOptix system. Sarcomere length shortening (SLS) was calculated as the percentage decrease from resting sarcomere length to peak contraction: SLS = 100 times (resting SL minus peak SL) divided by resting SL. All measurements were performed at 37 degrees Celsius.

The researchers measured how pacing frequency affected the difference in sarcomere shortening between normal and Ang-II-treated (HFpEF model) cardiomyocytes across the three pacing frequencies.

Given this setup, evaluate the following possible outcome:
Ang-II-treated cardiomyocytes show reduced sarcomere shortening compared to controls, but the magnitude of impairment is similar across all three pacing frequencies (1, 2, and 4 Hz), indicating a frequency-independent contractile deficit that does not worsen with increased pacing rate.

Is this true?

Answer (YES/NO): NO